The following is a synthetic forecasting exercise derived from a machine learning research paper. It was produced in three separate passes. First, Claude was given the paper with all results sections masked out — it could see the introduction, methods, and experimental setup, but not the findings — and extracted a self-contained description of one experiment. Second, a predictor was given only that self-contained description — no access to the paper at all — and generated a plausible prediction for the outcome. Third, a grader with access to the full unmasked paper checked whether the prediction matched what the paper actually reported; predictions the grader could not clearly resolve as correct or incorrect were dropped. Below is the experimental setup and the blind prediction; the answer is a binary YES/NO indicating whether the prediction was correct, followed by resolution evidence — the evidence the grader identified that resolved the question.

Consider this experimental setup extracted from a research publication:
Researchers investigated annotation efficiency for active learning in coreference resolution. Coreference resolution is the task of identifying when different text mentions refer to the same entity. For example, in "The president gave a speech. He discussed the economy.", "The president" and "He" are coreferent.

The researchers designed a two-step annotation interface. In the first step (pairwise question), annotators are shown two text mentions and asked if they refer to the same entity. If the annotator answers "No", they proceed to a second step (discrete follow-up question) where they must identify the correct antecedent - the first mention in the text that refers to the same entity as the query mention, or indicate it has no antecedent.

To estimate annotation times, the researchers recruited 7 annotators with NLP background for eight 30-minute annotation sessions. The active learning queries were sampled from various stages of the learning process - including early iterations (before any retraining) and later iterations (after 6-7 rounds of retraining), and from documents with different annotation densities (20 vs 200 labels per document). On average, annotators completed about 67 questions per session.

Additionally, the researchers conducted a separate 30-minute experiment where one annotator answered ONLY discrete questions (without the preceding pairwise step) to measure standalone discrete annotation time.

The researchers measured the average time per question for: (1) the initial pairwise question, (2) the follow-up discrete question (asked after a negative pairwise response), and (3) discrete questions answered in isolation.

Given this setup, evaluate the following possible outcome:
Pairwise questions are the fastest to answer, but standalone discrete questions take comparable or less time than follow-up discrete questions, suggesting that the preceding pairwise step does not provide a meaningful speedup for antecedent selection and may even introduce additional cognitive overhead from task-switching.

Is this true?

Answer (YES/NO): NO